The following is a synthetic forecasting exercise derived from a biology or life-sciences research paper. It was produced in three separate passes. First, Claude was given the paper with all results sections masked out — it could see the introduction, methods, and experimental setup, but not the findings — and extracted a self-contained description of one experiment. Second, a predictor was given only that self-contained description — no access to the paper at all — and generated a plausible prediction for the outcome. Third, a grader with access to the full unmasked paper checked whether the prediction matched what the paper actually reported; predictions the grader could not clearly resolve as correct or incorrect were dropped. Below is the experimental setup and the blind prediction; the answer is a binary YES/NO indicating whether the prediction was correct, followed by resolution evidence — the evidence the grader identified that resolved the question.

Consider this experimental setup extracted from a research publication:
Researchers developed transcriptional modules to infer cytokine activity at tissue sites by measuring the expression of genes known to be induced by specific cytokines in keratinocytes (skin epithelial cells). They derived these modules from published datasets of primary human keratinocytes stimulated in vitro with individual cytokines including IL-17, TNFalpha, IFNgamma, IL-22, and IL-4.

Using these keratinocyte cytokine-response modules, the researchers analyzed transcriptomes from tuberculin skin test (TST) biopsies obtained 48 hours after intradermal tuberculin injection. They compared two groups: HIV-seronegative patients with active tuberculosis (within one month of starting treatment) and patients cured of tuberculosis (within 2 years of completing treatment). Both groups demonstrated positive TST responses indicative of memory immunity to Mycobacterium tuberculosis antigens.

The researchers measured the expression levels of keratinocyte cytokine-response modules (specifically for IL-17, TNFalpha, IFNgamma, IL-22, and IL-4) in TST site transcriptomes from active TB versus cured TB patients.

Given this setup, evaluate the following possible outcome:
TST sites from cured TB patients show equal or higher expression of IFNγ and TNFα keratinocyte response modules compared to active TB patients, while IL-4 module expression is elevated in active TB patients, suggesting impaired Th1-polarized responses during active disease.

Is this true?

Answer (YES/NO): NO